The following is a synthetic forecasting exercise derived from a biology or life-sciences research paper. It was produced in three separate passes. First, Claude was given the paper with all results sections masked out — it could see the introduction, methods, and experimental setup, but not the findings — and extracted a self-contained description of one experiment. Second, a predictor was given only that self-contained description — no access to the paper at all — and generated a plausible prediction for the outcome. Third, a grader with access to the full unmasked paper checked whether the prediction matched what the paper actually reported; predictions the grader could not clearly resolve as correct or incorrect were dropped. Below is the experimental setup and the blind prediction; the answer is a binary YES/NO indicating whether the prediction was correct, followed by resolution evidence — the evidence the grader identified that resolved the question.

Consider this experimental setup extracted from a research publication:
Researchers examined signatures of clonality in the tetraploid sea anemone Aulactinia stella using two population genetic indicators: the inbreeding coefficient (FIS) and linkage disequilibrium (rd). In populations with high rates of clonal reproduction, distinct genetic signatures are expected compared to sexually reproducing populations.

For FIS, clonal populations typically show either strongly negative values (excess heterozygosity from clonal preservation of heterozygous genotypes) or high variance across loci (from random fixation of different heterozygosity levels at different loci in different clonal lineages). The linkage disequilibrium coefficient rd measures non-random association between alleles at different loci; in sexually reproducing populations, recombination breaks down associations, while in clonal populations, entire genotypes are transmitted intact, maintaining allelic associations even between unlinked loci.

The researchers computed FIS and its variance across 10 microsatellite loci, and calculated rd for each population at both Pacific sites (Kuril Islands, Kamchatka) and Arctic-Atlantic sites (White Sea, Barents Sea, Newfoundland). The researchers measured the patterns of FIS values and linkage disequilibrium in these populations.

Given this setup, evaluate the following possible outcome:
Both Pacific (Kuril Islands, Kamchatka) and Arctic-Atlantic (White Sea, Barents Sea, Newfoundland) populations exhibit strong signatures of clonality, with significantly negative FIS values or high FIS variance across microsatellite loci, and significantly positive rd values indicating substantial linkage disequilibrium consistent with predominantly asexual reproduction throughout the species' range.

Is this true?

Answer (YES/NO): NO